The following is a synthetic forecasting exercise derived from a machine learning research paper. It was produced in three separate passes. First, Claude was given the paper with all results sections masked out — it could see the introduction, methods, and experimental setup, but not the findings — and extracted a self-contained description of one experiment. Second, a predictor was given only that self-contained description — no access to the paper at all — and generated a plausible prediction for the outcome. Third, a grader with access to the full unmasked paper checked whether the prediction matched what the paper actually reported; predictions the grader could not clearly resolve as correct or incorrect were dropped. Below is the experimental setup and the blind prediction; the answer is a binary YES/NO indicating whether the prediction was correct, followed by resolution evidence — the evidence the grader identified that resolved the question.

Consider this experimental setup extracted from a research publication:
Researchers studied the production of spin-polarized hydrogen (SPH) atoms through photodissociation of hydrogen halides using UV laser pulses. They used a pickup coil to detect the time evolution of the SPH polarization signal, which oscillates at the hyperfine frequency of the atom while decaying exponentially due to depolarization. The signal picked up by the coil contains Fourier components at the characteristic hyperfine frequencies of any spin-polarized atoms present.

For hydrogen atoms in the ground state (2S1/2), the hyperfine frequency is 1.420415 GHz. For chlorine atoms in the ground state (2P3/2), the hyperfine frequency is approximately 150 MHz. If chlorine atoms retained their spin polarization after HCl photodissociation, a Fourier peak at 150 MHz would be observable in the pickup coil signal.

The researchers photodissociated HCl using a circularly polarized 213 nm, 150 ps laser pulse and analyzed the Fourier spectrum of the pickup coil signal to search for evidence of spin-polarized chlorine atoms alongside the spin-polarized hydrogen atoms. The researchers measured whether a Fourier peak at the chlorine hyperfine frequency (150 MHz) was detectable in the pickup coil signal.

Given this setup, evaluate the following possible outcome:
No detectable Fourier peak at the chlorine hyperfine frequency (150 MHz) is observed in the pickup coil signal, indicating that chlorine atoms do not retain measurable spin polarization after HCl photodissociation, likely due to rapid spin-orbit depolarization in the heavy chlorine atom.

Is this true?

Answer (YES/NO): YES